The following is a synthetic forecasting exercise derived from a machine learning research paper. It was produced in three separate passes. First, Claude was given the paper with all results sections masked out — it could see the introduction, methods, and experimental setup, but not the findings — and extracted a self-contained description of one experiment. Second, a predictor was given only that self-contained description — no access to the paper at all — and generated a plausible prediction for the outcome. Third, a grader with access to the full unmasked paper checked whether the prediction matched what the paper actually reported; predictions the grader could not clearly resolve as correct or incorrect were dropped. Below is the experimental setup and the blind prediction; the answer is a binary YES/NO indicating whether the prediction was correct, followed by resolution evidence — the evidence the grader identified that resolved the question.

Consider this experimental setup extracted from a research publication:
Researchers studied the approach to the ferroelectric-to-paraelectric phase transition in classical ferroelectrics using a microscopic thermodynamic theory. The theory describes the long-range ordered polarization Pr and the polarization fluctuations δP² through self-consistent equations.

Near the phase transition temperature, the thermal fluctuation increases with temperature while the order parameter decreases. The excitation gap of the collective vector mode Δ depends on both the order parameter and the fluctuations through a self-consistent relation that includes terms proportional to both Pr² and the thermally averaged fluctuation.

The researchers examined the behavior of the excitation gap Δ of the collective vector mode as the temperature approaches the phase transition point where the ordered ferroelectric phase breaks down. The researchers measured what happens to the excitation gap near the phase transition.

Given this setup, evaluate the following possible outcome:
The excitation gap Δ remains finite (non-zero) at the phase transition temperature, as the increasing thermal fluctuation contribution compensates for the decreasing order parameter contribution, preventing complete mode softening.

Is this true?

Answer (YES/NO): NO